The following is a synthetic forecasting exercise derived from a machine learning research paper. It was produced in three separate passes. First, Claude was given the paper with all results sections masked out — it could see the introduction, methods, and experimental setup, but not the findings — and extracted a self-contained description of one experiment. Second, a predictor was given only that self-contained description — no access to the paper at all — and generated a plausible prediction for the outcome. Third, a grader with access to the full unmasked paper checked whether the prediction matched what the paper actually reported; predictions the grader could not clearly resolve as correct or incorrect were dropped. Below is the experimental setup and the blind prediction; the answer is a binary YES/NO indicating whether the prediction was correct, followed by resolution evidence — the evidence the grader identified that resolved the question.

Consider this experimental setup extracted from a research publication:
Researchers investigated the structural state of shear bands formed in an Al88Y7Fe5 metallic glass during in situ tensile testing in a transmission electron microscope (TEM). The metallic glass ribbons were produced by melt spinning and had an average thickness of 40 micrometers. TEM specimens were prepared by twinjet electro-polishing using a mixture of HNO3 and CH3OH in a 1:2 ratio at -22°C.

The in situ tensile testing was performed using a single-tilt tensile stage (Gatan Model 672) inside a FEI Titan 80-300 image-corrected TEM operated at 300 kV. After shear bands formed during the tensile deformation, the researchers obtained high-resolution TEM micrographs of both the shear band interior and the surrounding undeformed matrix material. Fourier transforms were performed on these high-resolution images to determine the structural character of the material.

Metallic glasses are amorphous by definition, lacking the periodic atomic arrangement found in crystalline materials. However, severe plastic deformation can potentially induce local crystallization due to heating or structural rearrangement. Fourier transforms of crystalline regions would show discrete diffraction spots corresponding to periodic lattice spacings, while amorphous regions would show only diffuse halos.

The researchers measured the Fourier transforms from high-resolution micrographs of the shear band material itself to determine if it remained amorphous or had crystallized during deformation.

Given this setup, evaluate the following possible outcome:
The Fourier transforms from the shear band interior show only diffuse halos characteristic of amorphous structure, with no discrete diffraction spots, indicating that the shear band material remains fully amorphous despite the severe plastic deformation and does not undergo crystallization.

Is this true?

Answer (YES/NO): YES